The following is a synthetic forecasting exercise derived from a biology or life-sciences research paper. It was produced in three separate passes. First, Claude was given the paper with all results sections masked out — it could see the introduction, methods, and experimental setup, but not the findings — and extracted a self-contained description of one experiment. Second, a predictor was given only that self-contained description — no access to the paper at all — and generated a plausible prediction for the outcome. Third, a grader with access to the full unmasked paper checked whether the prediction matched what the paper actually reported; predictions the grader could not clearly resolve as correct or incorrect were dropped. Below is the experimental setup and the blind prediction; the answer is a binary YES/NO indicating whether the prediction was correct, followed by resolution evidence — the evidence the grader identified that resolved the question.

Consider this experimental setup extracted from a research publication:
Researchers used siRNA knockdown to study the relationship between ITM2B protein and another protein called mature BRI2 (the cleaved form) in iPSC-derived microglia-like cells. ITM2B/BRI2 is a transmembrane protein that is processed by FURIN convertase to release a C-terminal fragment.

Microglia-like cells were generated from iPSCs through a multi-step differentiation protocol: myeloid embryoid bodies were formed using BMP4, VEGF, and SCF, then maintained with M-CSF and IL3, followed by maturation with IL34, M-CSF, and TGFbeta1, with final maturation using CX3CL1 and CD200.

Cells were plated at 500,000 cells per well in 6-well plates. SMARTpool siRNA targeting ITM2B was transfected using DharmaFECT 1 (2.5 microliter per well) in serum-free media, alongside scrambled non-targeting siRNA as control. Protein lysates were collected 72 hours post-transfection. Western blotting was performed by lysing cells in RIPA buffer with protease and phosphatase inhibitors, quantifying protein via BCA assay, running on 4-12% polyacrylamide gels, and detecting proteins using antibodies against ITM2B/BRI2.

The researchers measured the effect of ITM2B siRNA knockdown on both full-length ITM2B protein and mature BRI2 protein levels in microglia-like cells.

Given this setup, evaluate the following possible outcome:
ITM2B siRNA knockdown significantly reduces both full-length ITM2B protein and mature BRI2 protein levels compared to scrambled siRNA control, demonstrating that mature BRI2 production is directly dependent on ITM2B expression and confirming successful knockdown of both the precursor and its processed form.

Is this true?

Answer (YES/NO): YES